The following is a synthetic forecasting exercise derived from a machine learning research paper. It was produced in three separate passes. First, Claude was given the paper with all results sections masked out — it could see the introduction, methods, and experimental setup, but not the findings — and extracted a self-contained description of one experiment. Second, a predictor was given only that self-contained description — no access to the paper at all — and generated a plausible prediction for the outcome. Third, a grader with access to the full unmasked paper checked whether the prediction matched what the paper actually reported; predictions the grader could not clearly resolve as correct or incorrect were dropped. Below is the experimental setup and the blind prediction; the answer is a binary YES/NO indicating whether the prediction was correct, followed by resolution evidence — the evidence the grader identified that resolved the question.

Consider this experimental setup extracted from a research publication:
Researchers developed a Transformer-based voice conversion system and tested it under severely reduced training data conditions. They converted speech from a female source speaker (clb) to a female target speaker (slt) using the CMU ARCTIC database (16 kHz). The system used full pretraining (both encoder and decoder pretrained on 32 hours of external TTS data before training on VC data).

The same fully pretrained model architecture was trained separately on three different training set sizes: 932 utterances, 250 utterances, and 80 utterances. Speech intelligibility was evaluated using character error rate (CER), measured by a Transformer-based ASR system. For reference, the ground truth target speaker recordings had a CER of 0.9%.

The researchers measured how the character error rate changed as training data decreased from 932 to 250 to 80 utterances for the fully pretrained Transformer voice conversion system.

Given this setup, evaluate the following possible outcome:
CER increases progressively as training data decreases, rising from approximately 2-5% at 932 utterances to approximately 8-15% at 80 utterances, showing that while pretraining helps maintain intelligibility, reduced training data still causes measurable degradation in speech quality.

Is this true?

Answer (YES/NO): YES